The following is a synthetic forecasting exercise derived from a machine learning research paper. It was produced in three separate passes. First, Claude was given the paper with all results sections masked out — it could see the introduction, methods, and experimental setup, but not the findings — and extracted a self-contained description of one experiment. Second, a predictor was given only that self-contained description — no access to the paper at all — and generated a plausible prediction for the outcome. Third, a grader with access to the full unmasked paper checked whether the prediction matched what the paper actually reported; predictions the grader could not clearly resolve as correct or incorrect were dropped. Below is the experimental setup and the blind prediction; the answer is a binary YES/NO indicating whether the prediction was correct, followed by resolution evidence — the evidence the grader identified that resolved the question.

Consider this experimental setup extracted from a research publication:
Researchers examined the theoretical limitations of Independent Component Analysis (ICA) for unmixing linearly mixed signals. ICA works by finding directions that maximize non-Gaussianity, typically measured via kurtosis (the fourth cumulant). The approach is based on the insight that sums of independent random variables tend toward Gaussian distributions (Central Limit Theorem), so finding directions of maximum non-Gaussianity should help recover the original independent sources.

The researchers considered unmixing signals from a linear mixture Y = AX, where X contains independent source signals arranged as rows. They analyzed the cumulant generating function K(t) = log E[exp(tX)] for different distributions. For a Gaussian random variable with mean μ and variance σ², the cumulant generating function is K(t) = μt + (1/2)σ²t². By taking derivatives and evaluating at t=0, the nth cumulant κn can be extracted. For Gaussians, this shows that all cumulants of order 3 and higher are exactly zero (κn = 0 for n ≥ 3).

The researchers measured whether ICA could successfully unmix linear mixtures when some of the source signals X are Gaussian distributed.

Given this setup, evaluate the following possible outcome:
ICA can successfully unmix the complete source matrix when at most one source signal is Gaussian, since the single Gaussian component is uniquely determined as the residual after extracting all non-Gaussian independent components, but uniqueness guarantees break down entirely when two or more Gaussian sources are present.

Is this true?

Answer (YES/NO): YES